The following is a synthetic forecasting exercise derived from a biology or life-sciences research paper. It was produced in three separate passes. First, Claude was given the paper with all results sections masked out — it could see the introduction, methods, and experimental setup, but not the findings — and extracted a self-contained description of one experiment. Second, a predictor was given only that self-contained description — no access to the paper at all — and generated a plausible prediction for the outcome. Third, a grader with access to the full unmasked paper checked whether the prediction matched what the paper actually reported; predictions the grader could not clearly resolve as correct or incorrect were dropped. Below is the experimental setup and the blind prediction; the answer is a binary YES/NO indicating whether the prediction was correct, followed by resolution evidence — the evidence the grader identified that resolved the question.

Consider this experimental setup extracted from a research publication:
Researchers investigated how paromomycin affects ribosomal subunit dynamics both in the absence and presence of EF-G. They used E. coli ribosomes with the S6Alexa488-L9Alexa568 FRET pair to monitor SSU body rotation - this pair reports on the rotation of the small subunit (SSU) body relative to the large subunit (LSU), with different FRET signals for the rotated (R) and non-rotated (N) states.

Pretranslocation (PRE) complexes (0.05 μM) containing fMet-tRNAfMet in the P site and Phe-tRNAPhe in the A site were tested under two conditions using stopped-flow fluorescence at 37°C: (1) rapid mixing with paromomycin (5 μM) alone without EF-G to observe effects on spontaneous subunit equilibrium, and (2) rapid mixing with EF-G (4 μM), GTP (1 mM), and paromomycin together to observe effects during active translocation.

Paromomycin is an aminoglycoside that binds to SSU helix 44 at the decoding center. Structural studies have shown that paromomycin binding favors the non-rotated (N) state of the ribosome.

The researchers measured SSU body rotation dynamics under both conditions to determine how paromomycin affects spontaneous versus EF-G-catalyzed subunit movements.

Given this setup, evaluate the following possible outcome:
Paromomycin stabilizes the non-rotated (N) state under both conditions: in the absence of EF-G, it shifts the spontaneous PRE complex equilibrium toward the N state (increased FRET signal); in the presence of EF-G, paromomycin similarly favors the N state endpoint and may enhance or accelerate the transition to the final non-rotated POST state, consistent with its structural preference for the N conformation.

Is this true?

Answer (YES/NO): NO